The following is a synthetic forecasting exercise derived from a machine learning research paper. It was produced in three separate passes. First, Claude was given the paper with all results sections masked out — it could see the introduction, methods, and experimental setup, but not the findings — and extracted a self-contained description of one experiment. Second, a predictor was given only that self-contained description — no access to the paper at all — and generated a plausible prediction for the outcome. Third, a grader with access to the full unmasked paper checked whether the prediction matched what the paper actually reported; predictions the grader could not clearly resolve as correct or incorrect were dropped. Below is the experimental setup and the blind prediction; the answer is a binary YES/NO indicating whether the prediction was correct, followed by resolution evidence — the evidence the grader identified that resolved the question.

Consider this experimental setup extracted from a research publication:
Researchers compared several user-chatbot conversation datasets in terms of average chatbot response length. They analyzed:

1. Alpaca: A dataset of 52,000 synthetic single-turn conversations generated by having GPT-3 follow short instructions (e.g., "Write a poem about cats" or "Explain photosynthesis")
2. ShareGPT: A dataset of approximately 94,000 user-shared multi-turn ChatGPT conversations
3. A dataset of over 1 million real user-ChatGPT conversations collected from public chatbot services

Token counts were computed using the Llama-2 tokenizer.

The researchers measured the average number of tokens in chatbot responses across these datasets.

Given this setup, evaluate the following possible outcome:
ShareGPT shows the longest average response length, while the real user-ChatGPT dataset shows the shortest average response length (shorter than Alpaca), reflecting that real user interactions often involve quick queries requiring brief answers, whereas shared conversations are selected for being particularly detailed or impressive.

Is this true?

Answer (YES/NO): NO